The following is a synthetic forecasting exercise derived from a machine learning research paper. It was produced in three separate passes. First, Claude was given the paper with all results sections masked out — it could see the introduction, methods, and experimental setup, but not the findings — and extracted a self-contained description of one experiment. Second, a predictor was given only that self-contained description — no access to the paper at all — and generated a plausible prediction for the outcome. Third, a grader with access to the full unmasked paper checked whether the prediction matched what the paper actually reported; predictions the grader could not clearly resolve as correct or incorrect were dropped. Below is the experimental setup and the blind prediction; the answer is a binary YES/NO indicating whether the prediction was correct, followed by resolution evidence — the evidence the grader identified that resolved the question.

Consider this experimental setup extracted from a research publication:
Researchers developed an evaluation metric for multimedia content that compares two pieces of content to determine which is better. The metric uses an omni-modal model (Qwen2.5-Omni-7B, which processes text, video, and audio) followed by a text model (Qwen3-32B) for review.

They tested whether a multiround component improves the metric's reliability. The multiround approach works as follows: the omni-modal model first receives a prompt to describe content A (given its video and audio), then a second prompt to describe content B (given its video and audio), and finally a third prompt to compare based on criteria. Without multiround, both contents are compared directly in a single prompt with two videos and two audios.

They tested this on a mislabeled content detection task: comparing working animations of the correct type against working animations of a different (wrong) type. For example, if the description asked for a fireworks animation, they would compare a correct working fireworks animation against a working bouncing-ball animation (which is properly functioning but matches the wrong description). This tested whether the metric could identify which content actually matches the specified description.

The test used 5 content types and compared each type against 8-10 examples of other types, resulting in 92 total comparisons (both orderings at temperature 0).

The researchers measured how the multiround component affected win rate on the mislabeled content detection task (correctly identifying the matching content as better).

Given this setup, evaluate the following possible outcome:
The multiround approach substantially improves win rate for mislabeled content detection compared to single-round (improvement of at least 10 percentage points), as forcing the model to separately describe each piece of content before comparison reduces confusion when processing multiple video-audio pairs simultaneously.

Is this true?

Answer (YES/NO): YES